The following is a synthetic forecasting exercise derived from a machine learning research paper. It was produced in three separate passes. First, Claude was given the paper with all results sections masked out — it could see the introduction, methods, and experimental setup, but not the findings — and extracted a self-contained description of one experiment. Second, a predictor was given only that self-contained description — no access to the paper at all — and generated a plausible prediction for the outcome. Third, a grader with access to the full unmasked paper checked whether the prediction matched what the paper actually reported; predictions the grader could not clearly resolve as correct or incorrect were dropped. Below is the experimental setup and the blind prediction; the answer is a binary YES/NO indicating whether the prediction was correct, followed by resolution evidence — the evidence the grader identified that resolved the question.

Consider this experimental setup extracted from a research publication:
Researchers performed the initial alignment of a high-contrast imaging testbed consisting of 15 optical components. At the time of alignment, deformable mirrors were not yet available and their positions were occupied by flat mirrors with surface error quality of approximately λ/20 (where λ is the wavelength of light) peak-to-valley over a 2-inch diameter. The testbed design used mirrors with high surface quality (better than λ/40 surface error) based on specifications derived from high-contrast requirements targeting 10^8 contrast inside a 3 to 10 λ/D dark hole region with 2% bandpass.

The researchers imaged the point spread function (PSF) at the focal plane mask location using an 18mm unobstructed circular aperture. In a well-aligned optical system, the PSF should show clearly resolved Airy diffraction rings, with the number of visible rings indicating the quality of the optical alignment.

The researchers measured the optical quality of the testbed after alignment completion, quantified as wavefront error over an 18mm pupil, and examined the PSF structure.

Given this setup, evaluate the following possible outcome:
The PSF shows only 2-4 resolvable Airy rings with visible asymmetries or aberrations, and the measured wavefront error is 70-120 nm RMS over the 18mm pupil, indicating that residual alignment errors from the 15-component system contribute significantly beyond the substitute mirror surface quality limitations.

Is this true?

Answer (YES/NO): NO